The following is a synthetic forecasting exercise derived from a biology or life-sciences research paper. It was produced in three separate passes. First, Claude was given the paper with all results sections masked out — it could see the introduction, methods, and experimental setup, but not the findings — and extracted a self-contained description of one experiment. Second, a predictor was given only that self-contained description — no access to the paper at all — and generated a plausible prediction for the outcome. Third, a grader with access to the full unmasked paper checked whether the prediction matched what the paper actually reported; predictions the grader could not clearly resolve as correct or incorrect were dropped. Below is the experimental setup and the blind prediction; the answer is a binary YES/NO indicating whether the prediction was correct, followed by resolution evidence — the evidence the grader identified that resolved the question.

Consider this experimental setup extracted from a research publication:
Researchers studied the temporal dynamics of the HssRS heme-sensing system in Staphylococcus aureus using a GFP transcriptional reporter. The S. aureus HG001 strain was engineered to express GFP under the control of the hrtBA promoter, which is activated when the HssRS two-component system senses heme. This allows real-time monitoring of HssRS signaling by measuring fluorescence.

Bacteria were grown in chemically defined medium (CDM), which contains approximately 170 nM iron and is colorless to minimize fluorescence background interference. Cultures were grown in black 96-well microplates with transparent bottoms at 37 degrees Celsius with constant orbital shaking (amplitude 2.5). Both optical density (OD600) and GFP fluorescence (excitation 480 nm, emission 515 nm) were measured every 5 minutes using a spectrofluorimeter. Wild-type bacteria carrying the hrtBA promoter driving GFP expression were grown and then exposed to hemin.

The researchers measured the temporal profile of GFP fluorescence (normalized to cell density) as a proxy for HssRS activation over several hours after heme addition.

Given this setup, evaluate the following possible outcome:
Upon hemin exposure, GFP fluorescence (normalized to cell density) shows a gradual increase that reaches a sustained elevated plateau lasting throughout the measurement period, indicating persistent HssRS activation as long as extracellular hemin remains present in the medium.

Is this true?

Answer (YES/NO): NO